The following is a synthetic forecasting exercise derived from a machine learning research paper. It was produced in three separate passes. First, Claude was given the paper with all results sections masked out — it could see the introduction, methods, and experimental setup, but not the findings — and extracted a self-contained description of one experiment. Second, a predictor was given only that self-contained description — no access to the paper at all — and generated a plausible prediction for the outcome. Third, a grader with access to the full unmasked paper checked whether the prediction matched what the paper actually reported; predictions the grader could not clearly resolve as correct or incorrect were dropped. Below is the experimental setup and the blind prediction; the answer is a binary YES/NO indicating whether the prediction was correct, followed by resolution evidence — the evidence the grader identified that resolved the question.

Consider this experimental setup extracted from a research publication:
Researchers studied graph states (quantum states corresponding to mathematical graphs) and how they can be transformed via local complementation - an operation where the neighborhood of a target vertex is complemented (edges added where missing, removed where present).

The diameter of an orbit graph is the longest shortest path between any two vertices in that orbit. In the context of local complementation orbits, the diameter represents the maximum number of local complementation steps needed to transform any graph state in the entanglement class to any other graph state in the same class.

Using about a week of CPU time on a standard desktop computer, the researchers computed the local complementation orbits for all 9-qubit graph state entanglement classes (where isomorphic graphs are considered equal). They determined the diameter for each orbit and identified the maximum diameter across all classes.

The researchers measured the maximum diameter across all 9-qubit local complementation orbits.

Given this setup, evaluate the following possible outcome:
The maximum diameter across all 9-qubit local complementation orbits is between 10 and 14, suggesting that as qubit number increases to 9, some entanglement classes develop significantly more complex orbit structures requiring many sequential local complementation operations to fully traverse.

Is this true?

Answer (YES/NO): NO